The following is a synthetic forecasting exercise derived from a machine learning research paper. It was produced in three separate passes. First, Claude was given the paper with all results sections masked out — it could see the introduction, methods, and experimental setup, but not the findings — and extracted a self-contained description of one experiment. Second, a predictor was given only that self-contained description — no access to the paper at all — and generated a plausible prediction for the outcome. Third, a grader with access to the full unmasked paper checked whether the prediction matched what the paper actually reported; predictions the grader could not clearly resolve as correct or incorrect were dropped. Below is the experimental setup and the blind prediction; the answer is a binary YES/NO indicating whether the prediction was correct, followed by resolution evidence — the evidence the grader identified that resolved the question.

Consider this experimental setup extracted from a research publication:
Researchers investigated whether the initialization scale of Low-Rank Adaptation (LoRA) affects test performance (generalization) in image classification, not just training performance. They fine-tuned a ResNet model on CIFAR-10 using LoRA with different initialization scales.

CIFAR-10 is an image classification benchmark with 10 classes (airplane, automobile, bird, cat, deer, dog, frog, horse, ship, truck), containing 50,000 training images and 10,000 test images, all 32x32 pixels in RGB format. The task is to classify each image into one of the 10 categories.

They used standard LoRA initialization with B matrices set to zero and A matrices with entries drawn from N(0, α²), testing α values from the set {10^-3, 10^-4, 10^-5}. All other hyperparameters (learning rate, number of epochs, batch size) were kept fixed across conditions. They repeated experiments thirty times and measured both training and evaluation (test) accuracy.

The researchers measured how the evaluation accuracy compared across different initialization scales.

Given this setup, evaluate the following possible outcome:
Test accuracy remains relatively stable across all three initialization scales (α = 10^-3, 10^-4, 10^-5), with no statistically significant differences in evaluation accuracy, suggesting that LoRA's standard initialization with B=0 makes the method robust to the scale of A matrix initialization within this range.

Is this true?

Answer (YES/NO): NO